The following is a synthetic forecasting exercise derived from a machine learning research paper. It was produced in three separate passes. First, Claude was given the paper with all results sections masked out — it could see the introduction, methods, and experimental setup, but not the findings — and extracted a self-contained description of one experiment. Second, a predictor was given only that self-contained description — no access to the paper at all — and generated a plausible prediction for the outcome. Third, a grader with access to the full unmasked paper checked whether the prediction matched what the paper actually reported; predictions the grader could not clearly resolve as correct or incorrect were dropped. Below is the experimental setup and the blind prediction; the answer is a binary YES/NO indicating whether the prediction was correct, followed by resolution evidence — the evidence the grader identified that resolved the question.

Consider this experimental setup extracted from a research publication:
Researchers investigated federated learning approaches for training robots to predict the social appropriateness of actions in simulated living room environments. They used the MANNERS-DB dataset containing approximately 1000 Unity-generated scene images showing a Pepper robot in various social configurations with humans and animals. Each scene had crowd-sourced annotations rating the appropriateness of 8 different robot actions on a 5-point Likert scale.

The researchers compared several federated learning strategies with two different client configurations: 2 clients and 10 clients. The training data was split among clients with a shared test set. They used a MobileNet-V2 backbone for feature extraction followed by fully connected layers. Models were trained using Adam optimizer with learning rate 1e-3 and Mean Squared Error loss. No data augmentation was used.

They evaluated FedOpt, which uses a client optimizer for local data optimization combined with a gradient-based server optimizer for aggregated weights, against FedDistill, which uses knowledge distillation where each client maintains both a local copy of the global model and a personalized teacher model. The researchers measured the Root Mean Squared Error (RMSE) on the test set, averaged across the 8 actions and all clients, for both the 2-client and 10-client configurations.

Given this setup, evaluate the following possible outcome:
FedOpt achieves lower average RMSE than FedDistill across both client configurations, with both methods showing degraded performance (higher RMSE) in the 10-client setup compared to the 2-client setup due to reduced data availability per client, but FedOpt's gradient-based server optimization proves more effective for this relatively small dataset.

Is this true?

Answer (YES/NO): NO